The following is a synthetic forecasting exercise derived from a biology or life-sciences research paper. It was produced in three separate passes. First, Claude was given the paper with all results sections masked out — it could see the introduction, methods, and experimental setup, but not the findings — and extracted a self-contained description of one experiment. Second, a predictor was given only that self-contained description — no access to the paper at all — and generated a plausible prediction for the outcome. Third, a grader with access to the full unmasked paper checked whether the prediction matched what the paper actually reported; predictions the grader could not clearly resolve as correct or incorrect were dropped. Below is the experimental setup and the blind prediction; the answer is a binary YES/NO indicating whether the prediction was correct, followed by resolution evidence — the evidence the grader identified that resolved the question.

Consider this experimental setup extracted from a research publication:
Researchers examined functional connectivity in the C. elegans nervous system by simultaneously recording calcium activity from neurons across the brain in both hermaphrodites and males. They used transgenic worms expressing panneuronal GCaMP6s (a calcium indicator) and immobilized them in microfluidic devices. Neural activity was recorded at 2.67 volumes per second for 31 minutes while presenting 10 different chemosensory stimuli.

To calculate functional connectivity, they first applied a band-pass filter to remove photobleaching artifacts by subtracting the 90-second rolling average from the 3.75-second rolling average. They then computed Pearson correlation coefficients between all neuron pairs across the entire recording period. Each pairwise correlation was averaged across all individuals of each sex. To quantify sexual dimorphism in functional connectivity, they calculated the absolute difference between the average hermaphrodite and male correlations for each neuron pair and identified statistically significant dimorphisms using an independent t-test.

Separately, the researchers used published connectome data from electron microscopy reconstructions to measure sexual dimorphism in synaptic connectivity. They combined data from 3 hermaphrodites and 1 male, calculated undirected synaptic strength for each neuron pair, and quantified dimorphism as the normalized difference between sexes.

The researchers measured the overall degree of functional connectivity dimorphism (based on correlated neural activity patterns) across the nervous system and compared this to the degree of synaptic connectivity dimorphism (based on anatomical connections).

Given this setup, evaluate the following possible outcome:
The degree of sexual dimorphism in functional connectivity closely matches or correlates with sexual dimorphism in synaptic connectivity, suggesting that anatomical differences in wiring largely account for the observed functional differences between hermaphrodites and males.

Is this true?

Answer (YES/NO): NO